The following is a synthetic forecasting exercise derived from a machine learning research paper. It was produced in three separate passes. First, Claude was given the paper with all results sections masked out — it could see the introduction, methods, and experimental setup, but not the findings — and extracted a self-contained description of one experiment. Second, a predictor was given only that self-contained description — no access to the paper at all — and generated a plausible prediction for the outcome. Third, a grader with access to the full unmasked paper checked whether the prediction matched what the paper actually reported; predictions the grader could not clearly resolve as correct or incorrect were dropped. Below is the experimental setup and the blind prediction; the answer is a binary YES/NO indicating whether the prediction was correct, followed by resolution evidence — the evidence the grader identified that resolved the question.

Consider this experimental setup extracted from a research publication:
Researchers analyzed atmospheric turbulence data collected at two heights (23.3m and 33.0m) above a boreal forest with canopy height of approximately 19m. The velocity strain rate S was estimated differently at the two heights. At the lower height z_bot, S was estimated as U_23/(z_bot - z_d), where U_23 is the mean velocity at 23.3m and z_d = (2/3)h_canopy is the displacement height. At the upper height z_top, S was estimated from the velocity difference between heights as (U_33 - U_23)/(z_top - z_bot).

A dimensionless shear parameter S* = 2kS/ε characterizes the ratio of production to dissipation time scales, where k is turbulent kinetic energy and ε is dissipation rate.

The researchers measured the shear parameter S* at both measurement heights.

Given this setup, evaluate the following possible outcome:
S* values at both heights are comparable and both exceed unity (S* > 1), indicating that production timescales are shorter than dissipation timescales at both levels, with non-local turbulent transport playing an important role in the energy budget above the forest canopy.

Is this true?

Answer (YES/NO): NO